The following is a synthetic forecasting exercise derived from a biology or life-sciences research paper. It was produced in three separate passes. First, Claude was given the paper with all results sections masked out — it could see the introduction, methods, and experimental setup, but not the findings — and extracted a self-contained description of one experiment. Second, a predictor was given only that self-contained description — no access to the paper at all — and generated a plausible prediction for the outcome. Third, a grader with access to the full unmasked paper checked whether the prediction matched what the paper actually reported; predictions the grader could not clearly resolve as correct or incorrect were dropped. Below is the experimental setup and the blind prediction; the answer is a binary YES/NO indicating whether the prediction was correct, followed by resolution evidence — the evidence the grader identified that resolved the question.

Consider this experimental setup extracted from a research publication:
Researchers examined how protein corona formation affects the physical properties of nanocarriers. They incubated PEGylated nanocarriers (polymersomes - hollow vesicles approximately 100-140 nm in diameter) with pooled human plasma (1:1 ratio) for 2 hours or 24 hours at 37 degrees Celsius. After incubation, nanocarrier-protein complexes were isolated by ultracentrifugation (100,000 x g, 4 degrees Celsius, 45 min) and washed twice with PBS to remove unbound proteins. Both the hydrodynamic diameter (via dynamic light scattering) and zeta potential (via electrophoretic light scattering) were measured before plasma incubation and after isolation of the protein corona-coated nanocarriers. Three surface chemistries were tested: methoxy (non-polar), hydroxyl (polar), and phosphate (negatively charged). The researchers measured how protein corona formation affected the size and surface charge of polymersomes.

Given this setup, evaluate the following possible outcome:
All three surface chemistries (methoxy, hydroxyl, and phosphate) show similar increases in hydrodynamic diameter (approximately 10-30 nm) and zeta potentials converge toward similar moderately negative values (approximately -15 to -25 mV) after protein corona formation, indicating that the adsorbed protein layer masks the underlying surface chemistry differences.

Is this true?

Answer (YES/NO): NO